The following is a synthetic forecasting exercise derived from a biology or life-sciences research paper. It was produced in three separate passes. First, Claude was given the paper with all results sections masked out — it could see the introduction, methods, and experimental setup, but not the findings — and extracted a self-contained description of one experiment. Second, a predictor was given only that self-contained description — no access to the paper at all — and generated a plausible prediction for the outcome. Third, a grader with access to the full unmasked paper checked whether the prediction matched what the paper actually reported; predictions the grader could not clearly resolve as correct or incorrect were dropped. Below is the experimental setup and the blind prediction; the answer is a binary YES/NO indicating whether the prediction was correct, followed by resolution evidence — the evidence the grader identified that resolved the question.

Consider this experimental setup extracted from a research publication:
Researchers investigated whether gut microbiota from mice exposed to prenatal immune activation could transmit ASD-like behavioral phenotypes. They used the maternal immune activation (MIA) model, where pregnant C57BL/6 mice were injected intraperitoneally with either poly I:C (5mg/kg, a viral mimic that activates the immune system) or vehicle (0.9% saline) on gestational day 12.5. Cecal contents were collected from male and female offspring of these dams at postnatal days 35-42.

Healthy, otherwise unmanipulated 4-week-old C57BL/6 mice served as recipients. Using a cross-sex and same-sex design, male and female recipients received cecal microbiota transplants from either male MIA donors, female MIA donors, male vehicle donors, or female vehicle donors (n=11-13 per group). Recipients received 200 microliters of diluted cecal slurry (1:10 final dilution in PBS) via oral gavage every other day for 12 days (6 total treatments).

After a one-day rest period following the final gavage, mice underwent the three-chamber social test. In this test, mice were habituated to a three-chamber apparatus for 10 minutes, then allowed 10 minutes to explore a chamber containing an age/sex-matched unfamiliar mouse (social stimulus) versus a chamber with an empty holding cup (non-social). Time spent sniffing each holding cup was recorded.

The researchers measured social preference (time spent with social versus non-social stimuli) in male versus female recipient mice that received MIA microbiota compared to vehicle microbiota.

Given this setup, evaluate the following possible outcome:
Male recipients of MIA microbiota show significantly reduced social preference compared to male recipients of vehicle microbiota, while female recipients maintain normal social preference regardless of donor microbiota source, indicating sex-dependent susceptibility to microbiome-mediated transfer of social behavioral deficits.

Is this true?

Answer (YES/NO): NO